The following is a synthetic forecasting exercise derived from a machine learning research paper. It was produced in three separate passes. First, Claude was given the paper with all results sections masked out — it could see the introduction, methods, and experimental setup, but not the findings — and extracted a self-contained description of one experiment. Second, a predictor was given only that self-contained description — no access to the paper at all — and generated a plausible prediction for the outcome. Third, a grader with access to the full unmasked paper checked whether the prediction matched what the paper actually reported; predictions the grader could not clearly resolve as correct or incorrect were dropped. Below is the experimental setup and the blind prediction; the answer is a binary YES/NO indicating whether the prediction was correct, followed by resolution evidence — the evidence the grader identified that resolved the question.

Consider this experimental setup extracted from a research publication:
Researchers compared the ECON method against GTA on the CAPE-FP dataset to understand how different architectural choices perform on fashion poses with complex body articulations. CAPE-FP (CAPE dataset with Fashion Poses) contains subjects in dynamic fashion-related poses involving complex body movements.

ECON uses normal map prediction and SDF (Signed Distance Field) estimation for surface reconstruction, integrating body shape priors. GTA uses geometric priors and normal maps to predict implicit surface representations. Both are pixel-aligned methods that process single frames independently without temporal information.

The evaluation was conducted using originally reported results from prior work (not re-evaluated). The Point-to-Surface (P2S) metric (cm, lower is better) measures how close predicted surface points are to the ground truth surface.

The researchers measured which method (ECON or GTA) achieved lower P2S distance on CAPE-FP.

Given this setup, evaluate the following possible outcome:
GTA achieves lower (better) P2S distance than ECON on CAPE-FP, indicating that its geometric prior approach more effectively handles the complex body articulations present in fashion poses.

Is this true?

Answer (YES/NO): YES